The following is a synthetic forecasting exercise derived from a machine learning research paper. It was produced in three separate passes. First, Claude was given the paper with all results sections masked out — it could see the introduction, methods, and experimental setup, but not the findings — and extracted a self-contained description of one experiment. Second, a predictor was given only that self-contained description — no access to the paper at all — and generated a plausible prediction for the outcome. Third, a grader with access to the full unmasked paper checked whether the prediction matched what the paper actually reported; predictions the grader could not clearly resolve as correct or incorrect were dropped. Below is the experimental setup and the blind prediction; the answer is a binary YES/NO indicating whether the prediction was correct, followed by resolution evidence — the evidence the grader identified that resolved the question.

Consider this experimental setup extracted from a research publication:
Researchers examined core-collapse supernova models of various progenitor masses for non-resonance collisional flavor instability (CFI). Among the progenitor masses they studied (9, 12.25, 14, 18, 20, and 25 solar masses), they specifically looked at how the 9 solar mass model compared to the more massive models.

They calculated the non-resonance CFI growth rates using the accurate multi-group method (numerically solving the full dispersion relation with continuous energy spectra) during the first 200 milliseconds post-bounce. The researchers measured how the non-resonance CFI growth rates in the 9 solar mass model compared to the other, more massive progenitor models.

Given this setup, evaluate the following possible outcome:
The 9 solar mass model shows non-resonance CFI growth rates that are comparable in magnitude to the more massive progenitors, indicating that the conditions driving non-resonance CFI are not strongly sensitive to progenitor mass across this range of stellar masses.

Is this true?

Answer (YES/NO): NO